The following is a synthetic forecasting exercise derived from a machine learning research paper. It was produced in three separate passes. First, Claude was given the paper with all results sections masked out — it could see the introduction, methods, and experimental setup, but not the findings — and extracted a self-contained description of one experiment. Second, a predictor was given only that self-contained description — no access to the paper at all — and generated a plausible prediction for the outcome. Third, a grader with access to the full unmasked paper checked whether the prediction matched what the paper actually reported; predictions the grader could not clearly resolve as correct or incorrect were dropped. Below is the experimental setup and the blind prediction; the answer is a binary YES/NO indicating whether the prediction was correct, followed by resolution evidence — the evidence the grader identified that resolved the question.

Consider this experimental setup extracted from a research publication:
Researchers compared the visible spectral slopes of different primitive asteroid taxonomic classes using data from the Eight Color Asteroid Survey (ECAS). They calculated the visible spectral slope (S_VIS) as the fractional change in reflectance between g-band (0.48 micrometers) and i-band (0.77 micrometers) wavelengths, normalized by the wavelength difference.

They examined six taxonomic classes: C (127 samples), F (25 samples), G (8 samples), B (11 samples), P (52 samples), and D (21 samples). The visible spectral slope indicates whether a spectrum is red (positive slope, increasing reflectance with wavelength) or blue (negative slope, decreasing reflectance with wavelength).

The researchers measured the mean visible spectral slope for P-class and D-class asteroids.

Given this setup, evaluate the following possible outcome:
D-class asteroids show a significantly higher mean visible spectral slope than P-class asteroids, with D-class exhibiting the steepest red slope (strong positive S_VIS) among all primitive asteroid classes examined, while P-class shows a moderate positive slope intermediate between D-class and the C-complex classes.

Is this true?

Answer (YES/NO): YES